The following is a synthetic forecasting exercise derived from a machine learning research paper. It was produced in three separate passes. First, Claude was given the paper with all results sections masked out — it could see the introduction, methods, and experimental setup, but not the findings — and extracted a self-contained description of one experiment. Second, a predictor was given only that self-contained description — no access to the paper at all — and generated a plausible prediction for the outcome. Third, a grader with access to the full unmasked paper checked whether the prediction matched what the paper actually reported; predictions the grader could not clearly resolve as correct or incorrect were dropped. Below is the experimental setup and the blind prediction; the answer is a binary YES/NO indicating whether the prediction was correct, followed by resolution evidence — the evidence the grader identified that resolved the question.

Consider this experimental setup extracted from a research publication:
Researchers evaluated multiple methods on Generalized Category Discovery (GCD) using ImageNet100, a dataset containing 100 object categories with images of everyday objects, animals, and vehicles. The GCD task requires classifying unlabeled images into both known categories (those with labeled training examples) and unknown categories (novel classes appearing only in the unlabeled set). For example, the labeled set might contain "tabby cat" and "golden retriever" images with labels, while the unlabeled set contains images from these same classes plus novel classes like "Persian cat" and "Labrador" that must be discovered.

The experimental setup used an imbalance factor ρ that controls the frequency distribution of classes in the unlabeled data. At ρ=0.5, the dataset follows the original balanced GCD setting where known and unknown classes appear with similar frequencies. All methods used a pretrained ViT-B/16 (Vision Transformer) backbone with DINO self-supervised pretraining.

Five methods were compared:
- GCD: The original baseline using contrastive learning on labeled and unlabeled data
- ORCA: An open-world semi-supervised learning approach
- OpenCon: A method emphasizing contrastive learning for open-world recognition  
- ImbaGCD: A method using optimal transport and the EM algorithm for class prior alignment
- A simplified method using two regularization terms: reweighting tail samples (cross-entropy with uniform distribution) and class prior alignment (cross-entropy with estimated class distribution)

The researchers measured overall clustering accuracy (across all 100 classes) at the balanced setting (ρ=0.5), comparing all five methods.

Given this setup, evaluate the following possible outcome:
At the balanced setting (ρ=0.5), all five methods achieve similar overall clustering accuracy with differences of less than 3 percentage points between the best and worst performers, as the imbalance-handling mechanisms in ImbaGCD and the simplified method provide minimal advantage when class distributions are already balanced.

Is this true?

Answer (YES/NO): NO